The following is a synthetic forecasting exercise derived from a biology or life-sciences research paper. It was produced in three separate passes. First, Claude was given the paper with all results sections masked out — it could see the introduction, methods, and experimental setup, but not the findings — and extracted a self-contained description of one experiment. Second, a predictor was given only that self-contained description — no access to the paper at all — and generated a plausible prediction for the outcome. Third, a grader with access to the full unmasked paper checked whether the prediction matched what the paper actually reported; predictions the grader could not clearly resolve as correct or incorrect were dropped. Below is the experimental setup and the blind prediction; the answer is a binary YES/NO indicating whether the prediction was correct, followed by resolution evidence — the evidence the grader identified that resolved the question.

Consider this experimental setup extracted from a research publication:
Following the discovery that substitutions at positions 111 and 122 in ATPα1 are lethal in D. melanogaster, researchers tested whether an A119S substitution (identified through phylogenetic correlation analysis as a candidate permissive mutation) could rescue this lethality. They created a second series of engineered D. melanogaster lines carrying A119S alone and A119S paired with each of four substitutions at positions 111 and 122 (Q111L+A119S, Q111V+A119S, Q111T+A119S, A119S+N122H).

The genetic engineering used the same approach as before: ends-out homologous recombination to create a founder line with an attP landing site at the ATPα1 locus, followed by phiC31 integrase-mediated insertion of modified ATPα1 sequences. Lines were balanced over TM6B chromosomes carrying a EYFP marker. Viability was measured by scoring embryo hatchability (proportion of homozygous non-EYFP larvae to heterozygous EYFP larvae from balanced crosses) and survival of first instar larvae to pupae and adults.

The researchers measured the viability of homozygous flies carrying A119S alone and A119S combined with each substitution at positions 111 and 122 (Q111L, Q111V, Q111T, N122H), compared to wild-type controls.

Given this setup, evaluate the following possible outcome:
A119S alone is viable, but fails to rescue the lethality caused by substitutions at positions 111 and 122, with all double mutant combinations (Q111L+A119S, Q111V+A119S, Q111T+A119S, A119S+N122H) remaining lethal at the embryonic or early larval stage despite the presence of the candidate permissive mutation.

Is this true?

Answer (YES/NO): NO